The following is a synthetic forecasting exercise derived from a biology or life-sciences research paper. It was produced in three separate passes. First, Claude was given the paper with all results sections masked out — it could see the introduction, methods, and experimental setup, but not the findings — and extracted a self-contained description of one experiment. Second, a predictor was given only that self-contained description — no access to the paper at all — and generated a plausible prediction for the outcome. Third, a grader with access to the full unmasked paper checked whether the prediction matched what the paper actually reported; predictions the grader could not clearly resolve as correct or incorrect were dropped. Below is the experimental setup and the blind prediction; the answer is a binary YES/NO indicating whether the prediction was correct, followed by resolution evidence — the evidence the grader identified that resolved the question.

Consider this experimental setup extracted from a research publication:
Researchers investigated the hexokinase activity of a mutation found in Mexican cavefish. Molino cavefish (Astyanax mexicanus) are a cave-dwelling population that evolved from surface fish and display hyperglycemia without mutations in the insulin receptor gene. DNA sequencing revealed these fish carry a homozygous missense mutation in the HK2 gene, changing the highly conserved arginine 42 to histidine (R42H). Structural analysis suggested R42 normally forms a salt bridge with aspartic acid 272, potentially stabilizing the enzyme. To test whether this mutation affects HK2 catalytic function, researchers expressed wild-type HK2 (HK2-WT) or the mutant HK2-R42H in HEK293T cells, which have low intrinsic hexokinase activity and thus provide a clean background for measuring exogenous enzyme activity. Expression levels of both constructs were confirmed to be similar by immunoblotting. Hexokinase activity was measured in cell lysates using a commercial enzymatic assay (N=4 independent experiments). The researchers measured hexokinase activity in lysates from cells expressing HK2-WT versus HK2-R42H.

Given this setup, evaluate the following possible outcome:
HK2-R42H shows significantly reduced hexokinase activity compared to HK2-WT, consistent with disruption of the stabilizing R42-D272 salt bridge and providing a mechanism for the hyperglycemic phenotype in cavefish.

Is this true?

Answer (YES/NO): YES